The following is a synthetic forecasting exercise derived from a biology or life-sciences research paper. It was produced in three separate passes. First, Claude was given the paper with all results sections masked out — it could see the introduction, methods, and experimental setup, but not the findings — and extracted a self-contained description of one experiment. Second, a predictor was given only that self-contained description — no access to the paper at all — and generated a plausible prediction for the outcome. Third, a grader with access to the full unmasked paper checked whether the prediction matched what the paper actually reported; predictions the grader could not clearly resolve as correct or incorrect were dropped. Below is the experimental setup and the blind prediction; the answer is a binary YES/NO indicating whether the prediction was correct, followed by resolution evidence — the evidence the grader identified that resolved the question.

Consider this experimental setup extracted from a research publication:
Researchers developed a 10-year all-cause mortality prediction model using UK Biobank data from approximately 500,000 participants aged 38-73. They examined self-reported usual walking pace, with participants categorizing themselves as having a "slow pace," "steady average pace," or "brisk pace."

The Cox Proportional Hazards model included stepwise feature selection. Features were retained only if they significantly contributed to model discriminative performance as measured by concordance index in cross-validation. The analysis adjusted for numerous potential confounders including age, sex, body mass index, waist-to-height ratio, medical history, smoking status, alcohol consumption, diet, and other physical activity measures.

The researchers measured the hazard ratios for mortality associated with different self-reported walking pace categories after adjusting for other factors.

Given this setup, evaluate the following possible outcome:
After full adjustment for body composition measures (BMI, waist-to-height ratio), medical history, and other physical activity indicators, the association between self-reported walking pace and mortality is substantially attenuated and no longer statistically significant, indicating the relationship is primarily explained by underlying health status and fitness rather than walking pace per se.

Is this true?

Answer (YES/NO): NO